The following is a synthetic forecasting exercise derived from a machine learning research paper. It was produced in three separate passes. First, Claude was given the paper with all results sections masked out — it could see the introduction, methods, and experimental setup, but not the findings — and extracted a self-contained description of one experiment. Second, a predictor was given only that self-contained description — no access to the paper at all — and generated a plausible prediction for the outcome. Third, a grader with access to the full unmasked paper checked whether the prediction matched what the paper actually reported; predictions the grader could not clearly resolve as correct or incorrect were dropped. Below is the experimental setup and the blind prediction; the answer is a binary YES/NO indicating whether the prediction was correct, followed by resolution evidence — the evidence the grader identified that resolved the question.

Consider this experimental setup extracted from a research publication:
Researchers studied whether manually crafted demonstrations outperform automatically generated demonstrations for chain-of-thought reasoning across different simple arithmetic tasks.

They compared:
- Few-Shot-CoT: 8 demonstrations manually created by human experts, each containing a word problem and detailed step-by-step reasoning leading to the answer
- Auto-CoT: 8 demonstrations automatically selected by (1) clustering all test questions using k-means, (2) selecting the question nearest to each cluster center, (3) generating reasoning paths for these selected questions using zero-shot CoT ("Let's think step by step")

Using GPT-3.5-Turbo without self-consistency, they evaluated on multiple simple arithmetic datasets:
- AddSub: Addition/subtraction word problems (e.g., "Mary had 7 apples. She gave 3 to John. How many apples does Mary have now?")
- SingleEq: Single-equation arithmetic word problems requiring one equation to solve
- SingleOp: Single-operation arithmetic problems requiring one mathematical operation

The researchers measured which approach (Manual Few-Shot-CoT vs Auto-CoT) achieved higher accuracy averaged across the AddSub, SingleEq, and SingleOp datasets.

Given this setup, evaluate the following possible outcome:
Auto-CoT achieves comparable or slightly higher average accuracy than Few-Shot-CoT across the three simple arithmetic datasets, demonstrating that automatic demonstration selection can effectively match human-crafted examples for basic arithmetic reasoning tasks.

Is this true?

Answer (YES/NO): YES